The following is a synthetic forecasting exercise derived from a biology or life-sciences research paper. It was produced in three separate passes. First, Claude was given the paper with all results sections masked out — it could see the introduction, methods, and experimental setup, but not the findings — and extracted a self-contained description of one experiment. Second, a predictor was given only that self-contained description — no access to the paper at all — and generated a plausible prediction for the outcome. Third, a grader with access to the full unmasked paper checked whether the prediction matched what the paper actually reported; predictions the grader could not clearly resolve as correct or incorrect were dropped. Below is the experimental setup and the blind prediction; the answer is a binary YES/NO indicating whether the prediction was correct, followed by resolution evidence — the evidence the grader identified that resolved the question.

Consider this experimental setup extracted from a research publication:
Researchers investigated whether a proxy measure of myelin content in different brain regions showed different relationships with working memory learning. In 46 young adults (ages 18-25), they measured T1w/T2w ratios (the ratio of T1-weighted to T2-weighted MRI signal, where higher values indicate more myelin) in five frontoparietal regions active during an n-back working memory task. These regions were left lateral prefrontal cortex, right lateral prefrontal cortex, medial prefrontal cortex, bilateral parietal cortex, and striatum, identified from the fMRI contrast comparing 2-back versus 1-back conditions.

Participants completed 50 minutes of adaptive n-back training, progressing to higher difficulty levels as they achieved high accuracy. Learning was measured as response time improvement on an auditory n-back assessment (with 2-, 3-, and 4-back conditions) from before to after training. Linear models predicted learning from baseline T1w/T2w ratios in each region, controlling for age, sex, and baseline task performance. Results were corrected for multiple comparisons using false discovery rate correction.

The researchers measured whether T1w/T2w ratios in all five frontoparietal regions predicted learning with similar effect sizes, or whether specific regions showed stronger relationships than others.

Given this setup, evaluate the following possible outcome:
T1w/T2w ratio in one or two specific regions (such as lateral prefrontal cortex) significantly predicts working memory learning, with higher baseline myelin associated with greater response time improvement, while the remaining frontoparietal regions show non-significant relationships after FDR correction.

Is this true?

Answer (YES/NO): NO